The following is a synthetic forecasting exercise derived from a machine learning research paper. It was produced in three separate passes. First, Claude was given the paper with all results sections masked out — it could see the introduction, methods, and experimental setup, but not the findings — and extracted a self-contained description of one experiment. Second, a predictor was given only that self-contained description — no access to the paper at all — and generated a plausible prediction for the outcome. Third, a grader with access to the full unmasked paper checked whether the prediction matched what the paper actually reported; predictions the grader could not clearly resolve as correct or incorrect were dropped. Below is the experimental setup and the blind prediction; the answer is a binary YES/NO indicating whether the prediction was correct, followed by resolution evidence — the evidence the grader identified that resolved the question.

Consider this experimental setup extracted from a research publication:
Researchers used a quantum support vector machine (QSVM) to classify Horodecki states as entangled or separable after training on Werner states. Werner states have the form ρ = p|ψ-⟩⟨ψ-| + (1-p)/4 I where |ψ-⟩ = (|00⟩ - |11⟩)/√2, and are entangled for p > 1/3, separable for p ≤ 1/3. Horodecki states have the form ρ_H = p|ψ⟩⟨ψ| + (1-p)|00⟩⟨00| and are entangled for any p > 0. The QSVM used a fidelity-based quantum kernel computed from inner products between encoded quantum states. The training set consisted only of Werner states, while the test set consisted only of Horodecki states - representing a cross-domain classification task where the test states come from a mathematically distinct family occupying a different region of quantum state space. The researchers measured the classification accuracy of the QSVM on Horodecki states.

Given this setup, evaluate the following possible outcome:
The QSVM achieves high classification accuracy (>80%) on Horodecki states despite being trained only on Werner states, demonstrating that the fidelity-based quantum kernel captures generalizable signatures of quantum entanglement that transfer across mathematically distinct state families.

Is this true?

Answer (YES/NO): YES